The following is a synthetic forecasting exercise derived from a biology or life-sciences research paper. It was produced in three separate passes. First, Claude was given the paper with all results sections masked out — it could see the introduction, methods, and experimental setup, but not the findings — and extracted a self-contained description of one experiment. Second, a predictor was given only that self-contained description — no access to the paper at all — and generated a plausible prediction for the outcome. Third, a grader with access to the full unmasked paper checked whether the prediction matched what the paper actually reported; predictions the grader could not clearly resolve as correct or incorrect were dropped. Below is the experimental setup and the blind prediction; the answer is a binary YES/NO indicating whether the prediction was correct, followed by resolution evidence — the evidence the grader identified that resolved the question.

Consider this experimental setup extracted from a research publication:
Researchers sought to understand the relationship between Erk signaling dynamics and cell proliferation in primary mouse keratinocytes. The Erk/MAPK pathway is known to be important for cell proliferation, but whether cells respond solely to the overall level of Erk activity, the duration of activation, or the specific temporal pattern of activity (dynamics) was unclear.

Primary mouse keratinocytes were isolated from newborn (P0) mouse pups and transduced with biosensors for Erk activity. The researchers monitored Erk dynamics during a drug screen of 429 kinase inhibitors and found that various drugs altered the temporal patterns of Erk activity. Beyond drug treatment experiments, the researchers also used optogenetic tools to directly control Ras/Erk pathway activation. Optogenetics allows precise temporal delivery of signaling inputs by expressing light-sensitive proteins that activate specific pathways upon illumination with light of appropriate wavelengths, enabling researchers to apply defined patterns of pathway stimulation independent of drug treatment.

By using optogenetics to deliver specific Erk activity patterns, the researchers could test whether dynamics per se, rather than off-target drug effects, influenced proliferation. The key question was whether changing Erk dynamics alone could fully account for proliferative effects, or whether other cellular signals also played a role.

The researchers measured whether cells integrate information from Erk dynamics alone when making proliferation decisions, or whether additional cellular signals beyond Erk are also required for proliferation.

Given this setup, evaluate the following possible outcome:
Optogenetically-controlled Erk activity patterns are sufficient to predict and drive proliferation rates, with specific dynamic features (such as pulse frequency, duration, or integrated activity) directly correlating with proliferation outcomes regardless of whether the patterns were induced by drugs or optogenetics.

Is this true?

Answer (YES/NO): NO